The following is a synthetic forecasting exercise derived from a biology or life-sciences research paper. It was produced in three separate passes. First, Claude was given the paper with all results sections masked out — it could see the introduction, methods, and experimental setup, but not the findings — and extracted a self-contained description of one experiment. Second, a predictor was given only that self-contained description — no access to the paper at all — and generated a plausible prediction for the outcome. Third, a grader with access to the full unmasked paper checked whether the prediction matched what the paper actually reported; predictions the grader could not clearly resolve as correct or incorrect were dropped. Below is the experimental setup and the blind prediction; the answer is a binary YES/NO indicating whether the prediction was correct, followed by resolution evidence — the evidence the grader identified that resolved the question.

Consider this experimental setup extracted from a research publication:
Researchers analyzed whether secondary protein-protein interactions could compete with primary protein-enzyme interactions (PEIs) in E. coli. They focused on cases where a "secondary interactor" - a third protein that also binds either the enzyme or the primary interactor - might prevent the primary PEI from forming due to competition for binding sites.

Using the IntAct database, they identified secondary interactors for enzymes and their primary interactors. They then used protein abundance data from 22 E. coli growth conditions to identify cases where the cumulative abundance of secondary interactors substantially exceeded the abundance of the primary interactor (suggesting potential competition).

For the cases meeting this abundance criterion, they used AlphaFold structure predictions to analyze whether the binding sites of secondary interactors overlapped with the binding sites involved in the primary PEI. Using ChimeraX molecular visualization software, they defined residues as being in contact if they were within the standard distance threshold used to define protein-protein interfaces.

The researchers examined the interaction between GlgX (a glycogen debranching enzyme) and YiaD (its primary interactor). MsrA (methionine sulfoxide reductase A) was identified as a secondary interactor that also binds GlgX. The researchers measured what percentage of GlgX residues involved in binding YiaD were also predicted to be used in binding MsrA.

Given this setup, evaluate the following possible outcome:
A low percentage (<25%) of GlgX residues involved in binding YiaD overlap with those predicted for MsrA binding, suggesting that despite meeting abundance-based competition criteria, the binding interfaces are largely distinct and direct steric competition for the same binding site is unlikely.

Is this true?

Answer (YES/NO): NO